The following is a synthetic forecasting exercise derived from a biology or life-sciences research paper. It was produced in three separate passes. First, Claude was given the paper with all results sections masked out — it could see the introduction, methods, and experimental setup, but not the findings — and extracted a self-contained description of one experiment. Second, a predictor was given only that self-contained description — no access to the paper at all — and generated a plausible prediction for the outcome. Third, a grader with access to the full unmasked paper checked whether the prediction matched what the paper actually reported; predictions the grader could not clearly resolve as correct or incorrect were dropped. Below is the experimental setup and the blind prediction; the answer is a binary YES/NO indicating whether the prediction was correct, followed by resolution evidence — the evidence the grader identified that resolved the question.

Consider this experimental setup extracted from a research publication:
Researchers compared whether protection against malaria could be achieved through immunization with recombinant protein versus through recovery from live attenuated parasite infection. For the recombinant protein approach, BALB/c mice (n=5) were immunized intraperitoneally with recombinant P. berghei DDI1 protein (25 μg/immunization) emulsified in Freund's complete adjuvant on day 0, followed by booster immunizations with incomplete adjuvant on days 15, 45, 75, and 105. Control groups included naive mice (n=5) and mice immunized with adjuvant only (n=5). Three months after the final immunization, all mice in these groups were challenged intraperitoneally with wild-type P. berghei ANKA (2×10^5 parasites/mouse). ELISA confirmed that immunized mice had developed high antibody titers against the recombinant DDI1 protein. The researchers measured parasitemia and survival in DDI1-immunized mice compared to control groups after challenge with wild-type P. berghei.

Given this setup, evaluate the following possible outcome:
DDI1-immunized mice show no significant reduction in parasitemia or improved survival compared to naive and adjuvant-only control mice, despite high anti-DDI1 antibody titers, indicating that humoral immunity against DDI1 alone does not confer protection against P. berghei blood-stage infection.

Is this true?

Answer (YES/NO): YES